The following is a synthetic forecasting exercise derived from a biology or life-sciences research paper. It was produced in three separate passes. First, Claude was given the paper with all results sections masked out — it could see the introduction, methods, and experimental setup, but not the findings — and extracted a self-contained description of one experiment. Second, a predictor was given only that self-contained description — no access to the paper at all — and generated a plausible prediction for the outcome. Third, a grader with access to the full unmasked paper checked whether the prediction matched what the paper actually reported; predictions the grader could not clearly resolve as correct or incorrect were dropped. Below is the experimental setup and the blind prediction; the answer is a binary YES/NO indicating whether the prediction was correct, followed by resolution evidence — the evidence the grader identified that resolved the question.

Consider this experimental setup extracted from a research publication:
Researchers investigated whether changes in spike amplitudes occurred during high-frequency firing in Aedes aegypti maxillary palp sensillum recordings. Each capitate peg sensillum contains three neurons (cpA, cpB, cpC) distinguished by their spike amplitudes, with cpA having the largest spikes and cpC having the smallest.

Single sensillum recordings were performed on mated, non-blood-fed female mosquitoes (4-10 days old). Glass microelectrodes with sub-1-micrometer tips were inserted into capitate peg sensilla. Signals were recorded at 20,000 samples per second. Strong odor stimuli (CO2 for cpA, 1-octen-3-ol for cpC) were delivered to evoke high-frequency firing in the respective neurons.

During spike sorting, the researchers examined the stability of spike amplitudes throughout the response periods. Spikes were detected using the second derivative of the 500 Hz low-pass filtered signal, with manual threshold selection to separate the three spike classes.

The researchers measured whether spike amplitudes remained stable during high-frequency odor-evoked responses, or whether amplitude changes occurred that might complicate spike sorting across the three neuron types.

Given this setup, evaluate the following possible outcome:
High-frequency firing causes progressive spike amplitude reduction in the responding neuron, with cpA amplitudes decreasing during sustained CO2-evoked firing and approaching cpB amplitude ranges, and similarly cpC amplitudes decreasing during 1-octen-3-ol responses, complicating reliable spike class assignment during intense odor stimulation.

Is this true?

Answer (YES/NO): NO